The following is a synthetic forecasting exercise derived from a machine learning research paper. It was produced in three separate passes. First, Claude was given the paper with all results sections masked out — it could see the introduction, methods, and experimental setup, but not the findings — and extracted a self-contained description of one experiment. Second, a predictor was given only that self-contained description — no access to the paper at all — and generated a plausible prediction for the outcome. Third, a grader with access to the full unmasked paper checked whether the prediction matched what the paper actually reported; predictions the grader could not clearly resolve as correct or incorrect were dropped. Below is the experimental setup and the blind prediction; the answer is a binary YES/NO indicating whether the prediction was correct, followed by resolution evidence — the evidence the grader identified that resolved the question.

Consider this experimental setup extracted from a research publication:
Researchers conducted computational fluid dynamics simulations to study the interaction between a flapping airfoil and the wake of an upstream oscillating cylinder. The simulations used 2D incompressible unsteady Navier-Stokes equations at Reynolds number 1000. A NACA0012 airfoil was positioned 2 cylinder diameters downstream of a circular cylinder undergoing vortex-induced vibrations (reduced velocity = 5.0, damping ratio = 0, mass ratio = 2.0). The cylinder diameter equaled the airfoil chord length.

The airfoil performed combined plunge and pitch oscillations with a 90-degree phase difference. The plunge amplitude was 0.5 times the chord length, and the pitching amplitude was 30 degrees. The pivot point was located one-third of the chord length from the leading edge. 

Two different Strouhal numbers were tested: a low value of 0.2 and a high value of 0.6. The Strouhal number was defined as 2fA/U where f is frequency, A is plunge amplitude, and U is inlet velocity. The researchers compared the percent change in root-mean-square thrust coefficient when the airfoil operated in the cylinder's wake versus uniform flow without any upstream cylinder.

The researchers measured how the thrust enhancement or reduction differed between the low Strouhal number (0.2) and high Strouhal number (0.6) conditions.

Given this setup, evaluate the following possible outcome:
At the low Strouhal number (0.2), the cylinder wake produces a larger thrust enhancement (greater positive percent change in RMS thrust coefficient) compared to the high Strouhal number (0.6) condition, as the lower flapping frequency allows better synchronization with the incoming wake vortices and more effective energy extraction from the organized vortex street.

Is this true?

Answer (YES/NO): YES